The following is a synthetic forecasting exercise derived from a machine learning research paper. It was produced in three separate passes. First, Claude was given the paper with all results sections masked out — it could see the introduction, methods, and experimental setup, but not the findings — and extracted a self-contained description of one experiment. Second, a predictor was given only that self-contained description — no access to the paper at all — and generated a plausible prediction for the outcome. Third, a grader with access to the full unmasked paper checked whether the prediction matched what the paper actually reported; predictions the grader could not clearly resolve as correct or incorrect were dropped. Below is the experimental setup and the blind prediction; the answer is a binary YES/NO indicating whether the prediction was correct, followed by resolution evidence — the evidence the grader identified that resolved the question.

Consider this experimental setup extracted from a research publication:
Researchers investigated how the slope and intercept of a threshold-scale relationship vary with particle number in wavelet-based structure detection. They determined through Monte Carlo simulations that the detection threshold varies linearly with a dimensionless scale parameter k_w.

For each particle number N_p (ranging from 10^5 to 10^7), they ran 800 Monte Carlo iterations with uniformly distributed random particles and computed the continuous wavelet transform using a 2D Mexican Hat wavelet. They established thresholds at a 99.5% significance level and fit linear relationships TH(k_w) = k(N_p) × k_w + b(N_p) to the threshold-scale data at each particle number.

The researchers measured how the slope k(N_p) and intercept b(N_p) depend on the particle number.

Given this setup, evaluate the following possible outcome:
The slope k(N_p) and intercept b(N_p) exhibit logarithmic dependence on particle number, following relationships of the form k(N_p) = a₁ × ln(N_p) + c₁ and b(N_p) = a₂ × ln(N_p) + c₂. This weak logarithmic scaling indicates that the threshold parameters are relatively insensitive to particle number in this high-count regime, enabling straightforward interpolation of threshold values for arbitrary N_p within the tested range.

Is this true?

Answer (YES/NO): NO